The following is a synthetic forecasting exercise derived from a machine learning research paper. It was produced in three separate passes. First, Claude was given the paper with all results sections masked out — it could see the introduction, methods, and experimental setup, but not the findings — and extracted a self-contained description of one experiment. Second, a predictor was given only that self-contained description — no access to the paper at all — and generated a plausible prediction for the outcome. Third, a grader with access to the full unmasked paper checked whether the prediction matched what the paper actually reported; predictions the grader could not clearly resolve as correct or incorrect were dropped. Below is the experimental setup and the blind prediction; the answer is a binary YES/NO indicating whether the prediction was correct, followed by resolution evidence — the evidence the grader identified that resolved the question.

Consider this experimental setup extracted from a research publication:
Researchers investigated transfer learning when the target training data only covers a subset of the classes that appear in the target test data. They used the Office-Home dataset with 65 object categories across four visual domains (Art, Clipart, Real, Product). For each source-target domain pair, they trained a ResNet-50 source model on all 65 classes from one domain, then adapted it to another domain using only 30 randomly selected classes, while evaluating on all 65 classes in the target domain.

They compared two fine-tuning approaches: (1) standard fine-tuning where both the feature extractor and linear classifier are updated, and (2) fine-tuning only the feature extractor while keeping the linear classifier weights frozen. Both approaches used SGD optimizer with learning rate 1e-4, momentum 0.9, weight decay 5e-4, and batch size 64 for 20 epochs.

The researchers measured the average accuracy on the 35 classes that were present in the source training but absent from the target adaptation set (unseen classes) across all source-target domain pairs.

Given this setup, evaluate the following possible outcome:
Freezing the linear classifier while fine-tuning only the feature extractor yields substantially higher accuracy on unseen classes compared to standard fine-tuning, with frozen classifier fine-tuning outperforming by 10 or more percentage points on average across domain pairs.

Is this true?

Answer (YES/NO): YES